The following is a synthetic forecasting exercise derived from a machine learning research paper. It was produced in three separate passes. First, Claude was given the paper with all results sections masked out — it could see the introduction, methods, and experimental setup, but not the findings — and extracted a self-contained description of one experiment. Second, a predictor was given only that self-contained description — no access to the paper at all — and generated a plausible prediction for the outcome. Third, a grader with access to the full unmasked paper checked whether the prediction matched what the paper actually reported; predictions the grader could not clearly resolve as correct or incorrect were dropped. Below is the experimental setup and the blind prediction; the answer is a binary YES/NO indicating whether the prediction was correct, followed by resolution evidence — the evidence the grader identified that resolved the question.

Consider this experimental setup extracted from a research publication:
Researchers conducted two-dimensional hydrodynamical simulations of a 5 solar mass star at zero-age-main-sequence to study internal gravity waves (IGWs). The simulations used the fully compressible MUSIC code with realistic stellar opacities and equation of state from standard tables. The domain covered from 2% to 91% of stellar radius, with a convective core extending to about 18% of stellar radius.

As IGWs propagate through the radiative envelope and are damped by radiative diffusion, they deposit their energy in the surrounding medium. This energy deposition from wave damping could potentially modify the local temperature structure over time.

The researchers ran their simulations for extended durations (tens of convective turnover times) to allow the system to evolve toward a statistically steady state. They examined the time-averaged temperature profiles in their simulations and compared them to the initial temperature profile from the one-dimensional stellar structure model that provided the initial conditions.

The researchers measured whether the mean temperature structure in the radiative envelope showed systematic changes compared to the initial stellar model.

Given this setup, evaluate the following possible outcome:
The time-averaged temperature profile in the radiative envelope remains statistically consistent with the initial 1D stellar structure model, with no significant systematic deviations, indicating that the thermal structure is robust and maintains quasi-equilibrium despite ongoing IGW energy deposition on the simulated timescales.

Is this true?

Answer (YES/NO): NO